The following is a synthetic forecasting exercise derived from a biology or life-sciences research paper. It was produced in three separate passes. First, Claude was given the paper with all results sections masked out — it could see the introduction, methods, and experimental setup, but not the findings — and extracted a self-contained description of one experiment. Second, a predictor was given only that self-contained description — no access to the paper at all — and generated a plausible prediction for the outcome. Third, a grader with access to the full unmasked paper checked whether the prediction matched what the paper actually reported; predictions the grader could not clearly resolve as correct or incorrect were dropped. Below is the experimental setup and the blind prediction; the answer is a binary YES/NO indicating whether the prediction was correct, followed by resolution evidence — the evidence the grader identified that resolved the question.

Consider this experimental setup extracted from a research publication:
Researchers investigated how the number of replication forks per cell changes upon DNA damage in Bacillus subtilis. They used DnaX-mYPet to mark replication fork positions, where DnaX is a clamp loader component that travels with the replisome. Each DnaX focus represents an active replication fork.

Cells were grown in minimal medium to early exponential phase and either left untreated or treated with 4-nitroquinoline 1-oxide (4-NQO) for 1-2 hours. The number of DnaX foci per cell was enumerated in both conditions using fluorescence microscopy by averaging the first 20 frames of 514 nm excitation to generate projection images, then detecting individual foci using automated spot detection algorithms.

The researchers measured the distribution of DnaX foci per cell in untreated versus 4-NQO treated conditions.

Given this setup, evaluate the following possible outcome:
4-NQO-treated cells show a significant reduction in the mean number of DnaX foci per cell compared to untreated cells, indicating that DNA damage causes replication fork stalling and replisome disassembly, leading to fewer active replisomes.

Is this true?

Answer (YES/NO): NO